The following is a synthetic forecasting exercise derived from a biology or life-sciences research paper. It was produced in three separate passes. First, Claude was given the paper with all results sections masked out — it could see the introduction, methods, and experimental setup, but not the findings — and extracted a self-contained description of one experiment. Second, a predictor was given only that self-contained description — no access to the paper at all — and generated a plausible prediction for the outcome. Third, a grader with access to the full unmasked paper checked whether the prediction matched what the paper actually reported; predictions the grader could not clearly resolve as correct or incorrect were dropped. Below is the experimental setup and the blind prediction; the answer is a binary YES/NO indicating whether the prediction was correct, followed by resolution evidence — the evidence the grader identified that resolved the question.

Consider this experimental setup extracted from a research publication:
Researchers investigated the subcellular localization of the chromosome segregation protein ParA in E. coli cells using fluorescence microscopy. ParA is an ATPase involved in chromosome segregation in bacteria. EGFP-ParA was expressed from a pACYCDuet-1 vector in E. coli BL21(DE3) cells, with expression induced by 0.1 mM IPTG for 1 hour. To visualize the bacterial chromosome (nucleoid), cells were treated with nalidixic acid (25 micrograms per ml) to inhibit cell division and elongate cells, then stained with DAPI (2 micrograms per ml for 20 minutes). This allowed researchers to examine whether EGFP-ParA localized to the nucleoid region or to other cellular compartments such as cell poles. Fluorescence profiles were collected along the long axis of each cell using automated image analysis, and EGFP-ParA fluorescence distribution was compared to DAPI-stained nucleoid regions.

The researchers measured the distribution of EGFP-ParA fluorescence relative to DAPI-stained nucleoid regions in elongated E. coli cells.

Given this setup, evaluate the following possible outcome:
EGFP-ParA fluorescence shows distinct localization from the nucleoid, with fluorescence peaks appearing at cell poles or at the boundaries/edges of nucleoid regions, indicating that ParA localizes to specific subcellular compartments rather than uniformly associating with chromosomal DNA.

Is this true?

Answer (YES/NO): NO